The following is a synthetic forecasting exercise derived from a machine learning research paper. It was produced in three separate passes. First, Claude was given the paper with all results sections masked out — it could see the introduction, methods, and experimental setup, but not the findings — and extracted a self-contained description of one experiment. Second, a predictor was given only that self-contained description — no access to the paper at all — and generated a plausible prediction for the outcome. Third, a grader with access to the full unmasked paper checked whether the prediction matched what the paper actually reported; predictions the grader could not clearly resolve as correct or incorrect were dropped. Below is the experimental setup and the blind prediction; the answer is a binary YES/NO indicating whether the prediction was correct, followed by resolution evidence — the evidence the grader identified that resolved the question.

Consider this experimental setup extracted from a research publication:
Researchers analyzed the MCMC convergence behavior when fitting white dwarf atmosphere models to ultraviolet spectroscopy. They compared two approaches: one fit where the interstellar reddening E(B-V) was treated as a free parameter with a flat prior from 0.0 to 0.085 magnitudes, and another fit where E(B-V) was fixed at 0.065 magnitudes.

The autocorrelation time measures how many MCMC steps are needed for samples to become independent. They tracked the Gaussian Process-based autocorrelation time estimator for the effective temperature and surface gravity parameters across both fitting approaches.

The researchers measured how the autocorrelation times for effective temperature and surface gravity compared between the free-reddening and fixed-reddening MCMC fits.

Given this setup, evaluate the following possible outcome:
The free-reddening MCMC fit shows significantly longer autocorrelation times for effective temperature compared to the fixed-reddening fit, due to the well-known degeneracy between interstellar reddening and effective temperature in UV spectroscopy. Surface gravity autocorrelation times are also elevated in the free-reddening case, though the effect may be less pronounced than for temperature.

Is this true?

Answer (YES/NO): YES